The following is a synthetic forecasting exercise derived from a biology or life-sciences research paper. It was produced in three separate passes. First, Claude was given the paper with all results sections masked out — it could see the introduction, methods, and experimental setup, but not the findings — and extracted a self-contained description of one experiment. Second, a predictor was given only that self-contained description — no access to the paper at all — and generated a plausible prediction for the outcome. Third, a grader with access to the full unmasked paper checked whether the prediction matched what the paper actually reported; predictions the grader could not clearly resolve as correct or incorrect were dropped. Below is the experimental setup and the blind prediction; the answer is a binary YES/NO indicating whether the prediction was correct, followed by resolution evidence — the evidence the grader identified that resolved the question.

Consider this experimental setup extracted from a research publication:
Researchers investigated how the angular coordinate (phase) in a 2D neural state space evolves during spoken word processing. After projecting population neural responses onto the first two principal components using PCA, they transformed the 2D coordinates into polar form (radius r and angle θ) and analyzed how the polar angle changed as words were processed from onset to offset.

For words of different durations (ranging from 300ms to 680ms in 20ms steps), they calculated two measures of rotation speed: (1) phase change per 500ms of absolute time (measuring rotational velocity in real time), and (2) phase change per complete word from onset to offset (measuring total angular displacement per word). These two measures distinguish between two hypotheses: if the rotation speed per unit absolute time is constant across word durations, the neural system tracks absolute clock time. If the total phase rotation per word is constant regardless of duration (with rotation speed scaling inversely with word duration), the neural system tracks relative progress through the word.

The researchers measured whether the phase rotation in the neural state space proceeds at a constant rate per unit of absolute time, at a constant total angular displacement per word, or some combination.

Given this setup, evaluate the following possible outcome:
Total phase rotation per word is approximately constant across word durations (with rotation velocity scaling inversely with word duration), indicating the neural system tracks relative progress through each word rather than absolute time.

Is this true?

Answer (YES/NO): YES